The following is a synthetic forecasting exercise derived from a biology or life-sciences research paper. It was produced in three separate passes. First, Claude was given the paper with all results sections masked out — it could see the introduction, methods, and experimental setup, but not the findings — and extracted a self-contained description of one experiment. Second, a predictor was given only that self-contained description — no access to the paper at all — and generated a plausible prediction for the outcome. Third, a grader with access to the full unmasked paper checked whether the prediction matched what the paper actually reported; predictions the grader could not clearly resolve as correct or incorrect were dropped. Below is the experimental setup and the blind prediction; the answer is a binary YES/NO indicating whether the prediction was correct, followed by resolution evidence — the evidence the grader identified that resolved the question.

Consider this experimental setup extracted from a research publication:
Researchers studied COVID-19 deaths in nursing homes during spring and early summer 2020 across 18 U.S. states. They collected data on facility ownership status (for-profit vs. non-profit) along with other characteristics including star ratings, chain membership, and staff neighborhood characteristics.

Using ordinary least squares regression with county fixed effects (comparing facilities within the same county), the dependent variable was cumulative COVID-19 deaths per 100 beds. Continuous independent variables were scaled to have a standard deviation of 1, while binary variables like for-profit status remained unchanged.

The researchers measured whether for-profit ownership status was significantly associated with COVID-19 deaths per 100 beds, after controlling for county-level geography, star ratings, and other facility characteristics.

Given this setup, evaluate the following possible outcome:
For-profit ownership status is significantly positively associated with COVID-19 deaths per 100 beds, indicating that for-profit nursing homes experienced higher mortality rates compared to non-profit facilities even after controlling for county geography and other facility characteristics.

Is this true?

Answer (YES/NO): YES